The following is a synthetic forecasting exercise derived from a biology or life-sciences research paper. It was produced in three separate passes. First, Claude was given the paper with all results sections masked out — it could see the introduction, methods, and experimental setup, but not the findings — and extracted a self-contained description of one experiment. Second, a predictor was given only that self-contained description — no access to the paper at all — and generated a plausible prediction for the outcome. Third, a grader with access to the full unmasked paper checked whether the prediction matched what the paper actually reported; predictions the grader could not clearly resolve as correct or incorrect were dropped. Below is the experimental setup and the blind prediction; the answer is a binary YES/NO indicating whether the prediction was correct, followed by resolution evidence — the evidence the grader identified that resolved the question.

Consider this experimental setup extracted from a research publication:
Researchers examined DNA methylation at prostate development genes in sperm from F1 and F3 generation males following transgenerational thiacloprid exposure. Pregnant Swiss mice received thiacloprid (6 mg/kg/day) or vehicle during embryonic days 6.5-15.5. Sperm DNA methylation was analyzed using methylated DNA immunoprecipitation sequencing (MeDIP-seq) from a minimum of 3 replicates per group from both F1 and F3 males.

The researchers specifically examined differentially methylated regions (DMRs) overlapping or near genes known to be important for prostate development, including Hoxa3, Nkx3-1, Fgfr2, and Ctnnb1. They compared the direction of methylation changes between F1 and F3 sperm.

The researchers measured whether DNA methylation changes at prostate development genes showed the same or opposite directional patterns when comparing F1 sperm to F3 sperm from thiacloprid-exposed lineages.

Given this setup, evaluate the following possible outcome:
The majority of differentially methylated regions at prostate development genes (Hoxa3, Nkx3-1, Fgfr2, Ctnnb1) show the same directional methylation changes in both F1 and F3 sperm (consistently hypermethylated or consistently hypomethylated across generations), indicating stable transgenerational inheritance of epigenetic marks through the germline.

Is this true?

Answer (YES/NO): NO